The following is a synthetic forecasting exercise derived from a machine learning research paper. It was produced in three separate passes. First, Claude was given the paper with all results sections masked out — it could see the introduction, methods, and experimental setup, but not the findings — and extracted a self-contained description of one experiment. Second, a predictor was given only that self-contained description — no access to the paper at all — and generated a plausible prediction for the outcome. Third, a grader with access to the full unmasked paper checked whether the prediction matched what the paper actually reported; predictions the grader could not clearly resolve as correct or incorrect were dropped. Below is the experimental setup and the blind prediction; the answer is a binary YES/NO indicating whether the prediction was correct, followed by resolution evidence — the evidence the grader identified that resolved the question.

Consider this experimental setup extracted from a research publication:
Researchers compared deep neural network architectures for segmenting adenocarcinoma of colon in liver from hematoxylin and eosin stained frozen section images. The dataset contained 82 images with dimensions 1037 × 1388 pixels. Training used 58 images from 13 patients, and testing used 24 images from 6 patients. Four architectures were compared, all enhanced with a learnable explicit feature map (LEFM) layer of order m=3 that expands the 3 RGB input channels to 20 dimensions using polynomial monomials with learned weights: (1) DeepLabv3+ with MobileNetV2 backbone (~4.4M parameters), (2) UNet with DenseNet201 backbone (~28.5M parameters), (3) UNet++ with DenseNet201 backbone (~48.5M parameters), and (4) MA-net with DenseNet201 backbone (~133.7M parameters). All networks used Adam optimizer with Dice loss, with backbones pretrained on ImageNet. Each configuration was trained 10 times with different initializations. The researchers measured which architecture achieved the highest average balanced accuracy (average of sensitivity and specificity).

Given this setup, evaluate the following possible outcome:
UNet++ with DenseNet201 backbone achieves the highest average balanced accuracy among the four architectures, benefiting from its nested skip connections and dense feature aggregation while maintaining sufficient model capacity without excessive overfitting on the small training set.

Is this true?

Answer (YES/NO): NO